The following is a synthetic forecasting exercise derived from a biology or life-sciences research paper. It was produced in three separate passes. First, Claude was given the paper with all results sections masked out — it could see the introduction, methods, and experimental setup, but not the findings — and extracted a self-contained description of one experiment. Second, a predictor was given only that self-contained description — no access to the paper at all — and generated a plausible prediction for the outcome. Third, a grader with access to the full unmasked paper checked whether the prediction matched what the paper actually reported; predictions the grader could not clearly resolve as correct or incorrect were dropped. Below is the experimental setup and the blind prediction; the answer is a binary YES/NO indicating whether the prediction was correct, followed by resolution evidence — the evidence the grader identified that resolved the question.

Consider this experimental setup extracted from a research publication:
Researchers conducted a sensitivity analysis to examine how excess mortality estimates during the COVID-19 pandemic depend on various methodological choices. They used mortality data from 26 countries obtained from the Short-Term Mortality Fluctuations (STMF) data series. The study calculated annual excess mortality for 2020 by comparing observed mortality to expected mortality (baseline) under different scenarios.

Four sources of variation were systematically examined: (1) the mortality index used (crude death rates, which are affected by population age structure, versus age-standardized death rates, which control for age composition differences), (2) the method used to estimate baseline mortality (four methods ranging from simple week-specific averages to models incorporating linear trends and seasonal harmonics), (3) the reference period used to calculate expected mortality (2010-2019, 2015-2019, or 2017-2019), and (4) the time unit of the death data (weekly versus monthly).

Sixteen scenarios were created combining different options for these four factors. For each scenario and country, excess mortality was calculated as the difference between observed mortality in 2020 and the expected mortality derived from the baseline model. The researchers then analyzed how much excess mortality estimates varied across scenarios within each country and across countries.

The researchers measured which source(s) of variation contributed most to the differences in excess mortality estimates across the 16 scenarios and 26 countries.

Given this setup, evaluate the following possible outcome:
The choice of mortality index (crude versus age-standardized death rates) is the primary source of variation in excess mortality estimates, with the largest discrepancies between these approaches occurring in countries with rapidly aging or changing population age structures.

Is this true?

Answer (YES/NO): NO